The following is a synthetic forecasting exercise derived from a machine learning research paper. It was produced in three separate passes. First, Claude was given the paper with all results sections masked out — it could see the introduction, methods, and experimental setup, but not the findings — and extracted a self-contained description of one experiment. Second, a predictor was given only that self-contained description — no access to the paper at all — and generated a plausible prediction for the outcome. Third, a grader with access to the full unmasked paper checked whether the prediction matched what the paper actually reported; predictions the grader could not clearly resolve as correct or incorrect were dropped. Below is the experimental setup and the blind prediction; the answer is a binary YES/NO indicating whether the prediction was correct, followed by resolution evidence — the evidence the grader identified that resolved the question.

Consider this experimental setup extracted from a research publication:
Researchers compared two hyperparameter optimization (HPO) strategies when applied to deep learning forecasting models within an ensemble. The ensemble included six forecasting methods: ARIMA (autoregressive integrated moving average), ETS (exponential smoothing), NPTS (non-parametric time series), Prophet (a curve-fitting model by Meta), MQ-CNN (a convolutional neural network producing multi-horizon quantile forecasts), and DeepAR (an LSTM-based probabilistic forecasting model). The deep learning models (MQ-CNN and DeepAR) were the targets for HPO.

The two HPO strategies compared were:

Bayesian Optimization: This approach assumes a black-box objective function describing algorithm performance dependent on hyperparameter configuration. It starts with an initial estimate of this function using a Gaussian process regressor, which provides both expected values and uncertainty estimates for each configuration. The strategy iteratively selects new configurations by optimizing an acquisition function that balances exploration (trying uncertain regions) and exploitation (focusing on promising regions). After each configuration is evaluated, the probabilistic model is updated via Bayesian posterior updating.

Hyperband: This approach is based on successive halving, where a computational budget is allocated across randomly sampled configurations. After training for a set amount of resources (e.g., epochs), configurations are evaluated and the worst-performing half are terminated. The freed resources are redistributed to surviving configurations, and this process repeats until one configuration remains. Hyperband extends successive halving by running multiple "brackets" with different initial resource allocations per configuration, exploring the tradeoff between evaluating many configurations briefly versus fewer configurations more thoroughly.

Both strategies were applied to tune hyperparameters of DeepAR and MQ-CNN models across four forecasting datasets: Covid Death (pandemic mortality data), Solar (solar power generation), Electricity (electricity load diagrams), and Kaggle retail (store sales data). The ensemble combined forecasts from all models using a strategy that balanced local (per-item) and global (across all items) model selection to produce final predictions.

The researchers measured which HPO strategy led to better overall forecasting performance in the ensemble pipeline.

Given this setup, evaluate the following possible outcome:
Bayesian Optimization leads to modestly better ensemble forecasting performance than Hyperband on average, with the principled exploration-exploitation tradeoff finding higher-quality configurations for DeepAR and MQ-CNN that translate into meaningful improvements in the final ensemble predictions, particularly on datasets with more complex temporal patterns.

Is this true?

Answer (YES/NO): NO